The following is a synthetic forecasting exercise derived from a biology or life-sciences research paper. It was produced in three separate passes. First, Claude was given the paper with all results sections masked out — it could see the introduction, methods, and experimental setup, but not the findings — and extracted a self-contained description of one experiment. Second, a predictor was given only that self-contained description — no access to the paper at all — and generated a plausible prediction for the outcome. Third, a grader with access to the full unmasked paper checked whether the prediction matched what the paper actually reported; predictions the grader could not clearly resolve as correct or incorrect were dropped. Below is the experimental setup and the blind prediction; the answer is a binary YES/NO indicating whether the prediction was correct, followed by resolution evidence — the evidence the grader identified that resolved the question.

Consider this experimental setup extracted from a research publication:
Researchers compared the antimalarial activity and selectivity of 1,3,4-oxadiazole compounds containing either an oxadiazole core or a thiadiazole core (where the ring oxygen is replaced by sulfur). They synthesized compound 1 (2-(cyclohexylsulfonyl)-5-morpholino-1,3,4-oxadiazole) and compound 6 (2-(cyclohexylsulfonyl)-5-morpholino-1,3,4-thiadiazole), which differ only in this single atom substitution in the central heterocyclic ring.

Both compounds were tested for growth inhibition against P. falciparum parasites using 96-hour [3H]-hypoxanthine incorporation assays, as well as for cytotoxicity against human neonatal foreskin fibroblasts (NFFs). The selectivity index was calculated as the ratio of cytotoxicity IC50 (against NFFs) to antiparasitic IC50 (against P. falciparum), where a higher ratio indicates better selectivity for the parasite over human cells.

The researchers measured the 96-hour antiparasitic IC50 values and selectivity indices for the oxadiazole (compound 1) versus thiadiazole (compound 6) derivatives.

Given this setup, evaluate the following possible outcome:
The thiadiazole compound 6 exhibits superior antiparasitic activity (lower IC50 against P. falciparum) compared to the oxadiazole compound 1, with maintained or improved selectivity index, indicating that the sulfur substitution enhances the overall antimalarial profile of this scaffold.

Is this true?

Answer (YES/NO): NO